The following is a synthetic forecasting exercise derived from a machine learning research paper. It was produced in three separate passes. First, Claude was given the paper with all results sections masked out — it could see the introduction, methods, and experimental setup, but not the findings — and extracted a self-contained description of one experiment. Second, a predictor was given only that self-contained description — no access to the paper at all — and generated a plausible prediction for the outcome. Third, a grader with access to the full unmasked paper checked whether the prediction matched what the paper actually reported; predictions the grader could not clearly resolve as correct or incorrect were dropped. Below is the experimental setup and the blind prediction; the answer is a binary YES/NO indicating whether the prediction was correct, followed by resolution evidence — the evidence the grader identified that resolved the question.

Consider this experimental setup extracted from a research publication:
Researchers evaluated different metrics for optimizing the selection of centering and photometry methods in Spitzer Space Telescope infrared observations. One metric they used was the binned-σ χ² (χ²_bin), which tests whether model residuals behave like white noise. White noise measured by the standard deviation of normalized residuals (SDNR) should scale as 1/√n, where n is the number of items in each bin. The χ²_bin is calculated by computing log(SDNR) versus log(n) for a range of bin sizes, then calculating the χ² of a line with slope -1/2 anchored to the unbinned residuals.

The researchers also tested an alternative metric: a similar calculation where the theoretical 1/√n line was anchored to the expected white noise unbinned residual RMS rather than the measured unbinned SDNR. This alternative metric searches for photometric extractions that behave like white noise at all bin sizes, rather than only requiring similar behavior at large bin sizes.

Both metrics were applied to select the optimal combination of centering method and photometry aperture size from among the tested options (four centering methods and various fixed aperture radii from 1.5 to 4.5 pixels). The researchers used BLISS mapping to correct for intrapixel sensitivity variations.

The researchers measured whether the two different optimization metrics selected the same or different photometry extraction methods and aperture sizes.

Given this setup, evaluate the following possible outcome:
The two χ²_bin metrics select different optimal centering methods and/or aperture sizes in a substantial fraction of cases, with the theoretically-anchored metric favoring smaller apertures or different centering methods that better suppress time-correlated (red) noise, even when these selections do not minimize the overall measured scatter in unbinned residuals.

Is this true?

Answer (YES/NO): NO